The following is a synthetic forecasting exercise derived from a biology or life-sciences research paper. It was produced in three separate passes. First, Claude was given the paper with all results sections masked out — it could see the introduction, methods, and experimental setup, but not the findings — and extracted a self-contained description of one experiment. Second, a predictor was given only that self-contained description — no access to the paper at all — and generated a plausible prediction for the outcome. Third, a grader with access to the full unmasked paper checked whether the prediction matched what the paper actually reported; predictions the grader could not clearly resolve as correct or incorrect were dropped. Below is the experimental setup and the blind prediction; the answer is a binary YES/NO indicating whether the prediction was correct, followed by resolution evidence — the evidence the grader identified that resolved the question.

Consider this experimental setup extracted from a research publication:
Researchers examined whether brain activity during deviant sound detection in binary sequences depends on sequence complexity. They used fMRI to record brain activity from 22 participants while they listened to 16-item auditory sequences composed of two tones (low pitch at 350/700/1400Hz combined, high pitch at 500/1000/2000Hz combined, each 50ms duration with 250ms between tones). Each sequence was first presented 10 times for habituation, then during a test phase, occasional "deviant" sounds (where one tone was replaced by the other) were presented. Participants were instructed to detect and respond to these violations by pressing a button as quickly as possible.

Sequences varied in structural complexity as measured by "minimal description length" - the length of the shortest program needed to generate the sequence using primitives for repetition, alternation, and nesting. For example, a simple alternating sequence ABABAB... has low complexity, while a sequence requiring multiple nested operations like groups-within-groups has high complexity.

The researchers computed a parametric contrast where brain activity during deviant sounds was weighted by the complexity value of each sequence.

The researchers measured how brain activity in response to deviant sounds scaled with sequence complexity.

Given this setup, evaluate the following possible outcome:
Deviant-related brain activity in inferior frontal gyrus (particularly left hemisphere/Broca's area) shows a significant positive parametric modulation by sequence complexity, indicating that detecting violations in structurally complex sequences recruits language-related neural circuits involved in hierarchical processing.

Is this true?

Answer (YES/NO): NO